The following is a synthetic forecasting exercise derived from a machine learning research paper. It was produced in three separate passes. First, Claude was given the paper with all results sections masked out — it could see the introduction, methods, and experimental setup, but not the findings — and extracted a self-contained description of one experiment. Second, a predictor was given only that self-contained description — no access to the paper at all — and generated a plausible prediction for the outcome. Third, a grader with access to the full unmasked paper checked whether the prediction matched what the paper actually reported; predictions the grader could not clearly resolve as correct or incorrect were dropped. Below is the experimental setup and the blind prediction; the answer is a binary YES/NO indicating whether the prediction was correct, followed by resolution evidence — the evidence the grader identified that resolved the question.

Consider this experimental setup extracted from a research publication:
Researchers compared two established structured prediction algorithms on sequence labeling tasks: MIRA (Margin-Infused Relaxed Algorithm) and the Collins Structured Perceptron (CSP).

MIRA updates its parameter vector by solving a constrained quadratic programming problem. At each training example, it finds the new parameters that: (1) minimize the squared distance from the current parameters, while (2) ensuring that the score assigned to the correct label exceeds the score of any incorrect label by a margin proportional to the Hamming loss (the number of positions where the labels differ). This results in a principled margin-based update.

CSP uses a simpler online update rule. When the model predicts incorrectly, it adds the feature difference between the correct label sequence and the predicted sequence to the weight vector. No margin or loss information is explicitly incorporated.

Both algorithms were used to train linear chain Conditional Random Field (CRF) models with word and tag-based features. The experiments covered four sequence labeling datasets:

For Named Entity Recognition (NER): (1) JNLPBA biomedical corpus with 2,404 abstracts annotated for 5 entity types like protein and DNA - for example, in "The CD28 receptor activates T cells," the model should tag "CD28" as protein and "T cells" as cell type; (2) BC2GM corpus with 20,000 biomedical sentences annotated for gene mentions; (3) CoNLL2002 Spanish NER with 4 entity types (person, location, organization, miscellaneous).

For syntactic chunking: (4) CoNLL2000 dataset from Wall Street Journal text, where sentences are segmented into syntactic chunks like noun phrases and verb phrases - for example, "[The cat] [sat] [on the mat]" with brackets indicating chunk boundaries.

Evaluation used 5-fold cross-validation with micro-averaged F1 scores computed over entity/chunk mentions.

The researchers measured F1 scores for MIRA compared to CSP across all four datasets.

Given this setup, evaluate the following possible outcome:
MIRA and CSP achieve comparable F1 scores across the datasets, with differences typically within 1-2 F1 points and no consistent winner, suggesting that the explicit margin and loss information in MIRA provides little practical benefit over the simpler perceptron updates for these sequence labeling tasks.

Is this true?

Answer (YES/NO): NO